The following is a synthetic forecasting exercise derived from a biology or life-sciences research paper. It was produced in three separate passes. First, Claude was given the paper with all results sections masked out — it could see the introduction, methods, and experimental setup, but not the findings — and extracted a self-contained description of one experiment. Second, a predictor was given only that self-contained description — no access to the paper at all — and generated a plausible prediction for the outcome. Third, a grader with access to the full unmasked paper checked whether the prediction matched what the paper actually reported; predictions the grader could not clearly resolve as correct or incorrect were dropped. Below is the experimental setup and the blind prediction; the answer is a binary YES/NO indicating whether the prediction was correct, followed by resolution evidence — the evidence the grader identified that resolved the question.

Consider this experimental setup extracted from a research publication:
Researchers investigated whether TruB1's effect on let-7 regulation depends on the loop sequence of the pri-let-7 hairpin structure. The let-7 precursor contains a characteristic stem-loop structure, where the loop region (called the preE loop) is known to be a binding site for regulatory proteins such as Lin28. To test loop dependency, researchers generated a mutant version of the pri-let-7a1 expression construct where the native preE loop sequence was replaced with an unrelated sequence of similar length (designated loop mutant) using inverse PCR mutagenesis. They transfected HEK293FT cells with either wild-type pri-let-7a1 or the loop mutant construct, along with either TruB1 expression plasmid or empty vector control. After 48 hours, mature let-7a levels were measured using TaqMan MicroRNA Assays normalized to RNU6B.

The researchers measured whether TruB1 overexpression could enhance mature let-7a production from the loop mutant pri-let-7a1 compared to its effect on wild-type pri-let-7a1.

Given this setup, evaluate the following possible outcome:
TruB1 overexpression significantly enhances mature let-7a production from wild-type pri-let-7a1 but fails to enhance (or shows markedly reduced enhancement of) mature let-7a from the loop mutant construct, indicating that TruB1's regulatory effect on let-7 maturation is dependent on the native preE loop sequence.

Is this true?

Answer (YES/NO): YES